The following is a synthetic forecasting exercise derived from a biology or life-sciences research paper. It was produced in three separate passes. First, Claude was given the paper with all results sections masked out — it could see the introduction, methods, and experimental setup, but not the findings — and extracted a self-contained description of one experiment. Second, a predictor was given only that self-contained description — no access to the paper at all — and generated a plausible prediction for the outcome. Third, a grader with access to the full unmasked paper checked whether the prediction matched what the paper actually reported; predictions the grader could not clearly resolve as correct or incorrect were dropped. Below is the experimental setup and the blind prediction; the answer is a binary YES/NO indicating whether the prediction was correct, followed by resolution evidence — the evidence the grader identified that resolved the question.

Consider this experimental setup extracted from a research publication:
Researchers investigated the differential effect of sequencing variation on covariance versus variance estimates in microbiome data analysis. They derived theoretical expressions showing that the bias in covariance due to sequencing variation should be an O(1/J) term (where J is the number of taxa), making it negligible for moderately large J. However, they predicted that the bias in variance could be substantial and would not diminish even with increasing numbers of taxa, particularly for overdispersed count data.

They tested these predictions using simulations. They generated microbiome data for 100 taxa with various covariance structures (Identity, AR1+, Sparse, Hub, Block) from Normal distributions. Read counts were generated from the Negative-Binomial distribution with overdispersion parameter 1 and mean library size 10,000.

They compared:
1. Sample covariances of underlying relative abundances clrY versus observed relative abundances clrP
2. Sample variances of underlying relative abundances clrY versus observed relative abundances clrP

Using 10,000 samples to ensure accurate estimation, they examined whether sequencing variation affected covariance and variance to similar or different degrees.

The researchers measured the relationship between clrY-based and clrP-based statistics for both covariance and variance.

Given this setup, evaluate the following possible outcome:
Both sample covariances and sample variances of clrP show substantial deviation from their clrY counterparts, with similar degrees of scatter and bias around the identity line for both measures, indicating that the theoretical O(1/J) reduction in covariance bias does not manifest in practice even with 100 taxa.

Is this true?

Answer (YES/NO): NO